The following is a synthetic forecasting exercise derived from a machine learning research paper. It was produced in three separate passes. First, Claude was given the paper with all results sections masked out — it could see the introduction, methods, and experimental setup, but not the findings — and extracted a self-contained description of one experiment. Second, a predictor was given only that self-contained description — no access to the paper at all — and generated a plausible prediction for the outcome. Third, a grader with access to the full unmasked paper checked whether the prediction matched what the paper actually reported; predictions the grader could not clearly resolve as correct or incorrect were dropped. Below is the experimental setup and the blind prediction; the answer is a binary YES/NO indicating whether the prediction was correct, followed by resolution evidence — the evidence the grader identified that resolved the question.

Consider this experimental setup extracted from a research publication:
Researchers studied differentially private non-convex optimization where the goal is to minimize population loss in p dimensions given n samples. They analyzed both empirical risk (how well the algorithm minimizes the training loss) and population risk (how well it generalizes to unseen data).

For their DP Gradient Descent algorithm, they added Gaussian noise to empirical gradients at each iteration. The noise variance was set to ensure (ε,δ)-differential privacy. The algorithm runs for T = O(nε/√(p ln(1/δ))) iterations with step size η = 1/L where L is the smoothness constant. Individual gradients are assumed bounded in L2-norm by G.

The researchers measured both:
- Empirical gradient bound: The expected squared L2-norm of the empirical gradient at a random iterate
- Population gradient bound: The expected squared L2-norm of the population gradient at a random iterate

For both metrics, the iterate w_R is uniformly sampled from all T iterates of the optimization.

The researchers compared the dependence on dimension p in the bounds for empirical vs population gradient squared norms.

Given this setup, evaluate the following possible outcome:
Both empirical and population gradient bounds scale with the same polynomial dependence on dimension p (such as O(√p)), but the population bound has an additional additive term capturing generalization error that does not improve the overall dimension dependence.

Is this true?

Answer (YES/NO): NO